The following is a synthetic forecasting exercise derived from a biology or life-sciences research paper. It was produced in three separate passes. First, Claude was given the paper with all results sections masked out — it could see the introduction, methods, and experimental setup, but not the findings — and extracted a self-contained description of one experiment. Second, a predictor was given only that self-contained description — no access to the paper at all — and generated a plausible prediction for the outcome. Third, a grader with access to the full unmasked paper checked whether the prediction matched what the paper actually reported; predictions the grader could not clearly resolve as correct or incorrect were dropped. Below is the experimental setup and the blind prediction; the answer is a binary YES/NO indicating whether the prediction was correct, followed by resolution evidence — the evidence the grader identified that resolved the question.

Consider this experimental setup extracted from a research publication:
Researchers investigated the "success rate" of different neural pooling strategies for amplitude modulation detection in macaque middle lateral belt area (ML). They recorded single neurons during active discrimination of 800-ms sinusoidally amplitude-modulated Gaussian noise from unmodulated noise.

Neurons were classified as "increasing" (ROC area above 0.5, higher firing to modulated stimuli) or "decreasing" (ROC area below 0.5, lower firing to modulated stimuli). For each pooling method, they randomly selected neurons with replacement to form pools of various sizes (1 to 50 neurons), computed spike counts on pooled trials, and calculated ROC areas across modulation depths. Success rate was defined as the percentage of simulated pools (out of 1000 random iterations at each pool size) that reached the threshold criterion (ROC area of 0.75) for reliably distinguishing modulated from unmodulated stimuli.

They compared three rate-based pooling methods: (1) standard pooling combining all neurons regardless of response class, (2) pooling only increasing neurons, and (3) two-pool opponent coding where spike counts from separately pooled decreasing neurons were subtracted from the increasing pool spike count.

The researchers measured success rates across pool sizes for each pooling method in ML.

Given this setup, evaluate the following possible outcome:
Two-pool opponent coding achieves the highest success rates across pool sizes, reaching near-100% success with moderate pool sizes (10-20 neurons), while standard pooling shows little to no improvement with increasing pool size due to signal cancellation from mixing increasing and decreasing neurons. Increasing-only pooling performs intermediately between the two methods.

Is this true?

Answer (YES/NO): NO